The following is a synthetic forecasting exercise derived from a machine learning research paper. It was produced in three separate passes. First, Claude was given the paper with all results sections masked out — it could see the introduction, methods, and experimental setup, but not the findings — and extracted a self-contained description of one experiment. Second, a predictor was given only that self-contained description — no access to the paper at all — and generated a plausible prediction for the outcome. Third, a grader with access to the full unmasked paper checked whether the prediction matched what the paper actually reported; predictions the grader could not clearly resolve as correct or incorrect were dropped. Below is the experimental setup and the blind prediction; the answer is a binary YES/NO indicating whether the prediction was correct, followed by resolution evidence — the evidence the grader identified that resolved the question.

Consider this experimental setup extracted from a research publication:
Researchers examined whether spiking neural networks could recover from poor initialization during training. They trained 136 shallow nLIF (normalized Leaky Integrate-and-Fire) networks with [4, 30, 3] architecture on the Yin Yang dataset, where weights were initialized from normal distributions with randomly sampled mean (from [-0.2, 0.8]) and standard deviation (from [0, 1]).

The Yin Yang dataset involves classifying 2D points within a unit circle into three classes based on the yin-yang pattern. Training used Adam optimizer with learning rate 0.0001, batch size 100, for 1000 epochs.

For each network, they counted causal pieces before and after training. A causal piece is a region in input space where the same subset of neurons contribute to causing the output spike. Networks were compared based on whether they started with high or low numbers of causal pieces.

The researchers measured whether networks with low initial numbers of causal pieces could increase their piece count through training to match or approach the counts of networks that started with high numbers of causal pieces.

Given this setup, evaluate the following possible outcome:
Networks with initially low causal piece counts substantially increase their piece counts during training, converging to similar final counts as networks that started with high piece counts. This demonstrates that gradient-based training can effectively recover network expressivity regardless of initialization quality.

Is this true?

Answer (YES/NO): NO